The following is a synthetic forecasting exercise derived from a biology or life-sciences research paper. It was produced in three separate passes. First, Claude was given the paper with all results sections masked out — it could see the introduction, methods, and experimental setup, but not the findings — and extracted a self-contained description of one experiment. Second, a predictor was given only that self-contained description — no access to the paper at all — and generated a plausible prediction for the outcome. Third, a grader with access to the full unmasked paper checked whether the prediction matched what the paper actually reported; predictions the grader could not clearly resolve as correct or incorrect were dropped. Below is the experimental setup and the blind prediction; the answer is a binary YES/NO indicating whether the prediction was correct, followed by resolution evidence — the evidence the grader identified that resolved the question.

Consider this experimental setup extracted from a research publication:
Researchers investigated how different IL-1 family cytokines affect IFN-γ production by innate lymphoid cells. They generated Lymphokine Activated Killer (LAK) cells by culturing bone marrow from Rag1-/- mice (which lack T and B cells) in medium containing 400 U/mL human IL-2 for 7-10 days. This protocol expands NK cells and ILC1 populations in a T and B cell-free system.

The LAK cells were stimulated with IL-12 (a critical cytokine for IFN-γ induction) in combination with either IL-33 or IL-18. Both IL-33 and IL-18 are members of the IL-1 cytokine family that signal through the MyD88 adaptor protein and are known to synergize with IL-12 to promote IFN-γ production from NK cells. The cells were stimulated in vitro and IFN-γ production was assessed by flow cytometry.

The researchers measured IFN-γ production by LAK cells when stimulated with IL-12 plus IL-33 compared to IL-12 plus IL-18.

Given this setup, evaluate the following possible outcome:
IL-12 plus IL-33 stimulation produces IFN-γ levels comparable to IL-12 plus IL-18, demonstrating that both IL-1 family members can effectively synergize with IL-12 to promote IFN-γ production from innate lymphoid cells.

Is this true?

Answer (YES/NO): NO